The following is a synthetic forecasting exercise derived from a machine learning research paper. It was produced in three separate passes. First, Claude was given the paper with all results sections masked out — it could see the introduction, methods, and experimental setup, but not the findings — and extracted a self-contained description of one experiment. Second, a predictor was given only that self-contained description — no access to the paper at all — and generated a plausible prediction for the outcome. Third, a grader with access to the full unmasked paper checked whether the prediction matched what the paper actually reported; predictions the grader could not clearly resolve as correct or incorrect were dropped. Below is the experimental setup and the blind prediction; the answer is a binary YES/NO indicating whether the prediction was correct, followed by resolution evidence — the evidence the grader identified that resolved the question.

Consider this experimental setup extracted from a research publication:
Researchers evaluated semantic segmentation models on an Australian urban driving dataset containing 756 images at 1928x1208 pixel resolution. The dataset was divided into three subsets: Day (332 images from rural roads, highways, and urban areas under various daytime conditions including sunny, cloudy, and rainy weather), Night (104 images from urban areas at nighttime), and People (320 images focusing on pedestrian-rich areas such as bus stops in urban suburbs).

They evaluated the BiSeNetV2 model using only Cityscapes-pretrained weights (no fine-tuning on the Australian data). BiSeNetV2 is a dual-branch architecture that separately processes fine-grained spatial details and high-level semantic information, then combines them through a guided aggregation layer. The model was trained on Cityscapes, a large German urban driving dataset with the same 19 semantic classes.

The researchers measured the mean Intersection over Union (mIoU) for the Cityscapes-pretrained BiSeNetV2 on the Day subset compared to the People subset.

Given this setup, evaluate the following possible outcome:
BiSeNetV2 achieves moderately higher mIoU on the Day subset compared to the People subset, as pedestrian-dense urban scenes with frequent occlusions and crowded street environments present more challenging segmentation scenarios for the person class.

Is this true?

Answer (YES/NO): NO